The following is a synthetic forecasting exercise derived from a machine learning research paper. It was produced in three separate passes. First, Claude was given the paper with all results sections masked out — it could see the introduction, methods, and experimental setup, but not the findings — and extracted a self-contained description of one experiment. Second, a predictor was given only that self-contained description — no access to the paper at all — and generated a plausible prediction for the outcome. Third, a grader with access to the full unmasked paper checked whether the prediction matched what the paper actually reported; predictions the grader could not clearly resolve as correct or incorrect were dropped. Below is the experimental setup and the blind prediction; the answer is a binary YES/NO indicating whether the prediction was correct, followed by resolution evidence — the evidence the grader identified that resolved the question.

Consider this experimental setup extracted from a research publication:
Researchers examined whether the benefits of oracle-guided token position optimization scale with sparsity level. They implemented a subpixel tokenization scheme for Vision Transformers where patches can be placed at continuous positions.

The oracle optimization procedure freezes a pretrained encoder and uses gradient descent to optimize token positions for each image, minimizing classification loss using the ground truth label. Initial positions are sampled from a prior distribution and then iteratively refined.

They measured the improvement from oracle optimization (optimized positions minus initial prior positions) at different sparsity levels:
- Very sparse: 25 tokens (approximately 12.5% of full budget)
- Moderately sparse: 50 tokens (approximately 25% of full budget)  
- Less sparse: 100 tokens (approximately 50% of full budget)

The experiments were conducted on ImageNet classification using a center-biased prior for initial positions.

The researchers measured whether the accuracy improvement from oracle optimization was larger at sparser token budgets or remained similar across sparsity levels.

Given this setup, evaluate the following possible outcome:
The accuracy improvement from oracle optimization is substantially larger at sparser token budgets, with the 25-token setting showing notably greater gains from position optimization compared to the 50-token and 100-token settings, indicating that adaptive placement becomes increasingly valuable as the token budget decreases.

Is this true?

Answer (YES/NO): YES